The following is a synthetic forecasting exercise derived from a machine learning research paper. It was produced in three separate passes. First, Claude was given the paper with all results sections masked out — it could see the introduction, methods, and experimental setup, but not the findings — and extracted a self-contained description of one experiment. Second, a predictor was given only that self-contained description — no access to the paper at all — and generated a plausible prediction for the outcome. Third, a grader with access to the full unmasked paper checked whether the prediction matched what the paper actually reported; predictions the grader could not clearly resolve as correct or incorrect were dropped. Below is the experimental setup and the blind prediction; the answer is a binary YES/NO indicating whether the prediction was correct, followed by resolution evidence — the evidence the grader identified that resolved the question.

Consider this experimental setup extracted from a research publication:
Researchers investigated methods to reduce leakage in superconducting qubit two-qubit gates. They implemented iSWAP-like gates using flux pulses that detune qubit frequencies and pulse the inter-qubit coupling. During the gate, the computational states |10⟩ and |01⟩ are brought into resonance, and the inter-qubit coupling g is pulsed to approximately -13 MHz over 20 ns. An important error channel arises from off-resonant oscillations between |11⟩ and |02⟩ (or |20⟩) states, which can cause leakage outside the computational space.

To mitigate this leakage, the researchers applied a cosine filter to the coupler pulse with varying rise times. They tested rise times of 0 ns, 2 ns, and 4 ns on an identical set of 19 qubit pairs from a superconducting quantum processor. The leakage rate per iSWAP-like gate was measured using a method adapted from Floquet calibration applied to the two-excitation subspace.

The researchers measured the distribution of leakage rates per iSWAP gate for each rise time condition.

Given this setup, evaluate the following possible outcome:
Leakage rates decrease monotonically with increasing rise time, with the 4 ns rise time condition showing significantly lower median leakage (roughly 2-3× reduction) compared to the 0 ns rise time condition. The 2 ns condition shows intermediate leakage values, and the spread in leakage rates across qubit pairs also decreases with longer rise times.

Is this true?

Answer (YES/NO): YES